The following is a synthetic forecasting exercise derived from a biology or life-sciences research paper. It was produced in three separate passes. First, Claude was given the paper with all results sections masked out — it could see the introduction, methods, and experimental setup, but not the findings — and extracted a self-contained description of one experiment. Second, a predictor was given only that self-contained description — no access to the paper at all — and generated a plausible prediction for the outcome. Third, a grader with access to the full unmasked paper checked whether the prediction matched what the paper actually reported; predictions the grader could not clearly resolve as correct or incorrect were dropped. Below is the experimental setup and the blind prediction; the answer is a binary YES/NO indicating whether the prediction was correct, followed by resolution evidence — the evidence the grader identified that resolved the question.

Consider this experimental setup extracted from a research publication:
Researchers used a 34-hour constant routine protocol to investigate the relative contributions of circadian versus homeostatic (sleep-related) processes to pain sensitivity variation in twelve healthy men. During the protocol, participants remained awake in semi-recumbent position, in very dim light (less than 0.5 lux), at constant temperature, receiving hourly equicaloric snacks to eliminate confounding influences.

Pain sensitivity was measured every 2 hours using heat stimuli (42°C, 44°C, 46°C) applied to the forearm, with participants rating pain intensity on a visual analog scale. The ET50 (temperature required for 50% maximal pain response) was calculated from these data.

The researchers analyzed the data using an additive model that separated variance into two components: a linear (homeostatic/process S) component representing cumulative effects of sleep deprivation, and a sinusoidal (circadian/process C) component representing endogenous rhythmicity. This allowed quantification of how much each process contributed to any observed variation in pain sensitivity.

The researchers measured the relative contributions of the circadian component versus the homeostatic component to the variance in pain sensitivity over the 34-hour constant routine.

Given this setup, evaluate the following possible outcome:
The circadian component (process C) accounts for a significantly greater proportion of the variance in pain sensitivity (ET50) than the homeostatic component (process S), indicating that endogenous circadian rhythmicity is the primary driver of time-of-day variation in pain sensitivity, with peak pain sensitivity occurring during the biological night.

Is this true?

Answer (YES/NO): YES